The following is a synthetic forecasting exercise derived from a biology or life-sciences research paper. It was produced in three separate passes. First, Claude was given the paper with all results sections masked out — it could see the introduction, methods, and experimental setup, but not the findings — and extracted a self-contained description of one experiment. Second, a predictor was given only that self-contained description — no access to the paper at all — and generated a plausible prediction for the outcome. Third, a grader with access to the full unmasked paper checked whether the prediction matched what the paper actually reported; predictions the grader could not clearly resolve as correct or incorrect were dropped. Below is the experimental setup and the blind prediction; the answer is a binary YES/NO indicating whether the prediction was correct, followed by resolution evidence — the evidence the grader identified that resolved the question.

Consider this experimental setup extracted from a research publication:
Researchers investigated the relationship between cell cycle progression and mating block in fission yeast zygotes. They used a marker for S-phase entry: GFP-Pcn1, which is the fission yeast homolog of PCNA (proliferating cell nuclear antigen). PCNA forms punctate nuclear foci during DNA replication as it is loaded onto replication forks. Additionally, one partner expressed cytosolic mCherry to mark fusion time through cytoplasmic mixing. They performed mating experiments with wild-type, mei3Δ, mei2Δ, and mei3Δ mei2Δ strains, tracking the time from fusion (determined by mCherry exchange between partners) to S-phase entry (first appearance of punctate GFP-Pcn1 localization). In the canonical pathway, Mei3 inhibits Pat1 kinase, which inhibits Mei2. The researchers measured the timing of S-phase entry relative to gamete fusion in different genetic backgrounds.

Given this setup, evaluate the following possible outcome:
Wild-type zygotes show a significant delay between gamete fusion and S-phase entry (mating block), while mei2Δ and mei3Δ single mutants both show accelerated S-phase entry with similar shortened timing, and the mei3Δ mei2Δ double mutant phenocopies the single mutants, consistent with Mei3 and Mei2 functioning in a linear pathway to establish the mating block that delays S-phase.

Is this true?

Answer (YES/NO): NO